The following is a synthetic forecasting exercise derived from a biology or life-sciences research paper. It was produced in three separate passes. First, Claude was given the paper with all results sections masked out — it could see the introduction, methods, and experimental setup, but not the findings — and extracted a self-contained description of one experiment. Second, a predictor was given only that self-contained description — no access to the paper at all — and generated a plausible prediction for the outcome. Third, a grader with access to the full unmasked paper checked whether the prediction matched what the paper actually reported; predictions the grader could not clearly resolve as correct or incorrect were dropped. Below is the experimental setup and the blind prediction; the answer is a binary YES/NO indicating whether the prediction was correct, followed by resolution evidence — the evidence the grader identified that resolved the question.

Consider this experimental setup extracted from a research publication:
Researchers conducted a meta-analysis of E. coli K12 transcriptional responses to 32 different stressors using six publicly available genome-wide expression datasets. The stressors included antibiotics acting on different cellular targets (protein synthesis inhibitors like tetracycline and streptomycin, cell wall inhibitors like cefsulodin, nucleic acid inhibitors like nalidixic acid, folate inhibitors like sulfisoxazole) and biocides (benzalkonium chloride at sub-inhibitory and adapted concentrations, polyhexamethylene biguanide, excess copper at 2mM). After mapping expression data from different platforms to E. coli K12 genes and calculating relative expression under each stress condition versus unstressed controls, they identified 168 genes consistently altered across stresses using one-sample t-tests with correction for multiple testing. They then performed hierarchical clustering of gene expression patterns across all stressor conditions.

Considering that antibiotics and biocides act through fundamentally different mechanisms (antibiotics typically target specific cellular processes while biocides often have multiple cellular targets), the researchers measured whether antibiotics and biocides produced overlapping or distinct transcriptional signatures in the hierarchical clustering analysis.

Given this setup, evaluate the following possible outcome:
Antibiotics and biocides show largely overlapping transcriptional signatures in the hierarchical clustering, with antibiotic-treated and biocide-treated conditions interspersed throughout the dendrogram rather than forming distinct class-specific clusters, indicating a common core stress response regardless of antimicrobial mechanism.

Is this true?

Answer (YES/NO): NO